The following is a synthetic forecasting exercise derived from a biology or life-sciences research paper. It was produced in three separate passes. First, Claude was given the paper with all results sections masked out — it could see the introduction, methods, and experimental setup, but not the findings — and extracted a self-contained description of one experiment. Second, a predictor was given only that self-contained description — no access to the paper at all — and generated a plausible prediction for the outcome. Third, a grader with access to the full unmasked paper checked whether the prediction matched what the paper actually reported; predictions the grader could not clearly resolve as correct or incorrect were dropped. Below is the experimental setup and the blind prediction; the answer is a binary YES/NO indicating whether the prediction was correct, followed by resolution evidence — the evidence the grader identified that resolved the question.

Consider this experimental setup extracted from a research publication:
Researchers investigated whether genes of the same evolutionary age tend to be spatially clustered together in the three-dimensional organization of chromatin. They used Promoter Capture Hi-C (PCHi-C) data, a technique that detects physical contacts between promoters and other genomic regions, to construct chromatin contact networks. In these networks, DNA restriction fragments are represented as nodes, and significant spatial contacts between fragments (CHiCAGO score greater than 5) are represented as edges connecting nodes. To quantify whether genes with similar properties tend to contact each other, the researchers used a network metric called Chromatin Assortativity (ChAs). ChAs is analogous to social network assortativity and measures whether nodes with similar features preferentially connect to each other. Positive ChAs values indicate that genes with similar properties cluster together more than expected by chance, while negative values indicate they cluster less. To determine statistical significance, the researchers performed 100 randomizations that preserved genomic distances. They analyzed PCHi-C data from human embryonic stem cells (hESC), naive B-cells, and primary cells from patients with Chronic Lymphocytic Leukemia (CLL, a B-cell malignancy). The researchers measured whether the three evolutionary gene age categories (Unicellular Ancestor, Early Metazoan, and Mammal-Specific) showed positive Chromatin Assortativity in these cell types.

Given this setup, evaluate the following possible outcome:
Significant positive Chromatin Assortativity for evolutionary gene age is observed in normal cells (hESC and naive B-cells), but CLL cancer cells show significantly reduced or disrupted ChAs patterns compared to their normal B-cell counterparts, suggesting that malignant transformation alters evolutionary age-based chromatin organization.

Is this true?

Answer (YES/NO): NO